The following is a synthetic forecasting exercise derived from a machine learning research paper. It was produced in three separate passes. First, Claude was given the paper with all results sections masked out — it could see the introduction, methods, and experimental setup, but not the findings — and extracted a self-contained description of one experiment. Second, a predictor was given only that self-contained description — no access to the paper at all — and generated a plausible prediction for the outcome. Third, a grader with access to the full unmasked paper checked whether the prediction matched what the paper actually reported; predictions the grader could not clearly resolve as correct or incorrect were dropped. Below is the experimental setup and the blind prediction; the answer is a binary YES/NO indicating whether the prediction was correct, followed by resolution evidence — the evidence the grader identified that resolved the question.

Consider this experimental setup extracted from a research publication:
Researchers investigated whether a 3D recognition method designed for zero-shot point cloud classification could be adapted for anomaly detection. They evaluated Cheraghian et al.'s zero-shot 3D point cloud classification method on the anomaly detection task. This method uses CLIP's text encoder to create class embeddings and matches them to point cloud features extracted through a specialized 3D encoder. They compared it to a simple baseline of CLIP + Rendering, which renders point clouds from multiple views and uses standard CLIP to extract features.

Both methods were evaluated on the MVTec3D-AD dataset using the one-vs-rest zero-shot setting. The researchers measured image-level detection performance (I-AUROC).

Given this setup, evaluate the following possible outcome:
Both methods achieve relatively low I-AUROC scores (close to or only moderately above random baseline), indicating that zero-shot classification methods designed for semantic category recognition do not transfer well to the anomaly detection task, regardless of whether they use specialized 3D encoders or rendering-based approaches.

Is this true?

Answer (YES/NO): YES